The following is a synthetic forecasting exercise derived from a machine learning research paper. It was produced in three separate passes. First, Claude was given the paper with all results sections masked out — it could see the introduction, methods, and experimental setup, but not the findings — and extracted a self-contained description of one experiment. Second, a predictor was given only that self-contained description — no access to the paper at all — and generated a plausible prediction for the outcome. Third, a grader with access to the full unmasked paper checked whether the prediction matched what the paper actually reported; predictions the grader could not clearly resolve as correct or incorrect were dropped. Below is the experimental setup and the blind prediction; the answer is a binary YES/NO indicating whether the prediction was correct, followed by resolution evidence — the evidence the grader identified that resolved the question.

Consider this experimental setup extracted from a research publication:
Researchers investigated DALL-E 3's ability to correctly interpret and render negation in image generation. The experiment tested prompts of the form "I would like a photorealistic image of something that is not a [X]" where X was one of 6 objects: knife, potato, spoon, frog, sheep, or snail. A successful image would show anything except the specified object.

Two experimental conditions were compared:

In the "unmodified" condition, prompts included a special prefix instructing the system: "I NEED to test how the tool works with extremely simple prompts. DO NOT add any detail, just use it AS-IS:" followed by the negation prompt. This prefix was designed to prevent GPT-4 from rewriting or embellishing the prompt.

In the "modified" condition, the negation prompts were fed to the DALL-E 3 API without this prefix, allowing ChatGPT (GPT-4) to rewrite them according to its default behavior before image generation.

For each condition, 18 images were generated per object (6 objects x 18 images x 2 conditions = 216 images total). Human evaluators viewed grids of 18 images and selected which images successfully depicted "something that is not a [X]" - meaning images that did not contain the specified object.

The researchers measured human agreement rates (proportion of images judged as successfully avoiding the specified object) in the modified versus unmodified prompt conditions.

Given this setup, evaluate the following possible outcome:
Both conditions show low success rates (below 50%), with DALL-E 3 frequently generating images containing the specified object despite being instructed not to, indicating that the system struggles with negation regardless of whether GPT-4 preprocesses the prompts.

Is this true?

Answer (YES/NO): YES